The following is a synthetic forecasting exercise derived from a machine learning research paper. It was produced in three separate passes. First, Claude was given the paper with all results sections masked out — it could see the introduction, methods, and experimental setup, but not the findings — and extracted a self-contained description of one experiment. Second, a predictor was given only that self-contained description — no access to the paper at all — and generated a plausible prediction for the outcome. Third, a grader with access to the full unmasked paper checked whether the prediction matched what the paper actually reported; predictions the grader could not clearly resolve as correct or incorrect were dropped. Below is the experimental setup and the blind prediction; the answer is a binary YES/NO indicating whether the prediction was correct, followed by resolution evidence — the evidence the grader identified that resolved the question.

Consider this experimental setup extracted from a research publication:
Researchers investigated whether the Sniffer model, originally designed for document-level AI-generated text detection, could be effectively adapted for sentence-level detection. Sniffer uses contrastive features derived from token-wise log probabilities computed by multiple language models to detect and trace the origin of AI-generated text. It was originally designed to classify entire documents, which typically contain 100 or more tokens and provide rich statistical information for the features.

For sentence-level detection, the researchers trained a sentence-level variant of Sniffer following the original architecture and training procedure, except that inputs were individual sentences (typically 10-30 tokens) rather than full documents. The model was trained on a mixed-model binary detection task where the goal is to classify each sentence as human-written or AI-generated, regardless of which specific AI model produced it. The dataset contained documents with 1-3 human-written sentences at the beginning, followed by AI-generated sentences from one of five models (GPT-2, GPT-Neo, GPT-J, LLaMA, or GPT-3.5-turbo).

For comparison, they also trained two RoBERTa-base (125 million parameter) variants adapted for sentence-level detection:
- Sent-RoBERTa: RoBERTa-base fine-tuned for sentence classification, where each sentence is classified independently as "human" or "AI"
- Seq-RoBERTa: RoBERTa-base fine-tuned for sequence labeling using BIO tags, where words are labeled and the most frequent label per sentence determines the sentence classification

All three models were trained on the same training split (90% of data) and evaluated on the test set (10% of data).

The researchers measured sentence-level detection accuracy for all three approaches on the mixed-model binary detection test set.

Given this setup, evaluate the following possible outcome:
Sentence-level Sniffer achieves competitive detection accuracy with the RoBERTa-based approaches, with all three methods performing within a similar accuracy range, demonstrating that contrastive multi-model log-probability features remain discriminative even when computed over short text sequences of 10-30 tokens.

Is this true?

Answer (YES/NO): NO